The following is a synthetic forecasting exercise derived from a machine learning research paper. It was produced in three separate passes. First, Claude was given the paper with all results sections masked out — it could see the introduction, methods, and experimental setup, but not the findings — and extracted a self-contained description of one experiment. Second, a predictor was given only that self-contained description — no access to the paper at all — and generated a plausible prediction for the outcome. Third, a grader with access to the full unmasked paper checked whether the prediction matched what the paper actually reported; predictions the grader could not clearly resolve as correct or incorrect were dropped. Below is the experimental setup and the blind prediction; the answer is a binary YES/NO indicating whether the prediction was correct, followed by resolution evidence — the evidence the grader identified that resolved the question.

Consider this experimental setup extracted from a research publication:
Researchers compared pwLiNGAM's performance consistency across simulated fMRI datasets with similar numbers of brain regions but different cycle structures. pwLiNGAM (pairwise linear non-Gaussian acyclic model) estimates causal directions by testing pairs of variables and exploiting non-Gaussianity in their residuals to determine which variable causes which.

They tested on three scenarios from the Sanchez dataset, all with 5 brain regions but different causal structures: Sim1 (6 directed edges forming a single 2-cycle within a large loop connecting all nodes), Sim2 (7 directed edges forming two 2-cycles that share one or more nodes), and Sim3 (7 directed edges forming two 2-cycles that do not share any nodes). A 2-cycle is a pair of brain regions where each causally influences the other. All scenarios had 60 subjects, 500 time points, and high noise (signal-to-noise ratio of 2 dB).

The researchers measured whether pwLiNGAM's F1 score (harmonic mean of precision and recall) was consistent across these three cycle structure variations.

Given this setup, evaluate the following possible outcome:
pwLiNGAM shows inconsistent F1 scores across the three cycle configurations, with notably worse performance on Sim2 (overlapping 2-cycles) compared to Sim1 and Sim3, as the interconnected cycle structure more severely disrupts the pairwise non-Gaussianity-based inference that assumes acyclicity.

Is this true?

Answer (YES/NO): YES